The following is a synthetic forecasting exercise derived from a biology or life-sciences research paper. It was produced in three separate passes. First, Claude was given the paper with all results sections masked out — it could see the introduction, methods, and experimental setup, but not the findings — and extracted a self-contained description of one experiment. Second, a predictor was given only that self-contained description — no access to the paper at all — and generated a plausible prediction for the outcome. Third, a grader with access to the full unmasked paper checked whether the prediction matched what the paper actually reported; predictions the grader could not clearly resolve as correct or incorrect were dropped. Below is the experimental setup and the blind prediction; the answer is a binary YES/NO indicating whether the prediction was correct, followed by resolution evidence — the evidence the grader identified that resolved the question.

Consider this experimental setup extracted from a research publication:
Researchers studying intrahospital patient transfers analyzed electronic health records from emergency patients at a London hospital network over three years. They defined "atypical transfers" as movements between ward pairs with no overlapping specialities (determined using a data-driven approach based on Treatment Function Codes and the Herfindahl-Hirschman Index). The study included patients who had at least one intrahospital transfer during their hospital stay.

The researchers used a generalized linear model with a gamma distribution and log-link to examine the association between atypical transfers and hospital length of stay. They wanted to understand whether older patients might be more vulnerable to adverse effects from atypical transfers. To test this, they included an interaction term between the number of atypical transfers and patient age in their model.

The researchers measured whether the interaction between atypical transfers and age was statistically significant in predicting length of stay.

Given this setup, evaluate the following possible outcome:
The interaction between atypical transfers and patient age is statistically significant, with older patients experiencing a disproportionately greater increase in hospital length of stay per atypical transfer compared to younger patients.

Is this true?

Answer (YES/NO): NO